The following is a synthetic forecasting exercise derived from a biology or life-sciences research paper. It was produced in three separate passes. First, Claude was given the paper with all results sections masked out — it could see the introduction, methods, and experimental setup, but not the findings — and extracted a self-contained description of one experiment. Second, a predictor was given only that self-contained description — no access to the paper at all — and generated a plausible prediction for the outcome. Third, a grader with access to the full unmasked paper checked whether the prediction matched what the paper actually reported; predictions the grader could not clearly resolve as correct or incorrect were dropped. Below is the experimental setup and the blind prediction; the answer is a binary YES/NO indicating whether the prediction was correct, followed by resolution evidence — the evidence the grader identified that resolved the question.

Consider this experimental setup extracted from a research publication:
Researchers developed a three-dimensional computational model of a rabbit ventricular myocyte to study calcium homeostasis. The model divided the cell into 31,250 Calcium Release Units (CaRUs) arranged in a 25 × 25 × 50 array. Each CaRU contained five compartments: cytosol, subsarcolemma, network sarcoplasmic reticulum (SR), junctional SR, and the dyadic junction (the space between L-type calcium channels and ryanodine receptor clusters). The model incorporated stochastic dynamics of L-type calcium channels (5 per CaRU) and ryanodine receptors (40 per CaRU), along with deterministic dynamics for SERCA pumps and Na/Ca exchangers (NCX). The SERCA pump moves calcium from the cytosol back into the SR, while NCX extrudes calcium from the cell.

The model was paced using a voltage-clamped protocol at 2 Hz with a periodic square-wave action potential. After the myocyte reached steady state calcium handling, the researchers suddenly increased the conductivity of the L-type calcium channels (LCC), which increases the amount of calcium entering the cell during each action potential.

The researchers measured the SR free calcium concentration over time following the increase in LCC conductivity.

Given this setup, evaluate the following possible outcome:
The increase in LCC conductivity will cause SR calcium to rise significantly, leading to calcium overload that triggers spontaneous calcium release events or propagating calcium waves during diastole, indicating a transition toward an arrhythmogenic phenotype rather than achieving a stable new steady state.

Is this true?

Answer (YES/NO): NO